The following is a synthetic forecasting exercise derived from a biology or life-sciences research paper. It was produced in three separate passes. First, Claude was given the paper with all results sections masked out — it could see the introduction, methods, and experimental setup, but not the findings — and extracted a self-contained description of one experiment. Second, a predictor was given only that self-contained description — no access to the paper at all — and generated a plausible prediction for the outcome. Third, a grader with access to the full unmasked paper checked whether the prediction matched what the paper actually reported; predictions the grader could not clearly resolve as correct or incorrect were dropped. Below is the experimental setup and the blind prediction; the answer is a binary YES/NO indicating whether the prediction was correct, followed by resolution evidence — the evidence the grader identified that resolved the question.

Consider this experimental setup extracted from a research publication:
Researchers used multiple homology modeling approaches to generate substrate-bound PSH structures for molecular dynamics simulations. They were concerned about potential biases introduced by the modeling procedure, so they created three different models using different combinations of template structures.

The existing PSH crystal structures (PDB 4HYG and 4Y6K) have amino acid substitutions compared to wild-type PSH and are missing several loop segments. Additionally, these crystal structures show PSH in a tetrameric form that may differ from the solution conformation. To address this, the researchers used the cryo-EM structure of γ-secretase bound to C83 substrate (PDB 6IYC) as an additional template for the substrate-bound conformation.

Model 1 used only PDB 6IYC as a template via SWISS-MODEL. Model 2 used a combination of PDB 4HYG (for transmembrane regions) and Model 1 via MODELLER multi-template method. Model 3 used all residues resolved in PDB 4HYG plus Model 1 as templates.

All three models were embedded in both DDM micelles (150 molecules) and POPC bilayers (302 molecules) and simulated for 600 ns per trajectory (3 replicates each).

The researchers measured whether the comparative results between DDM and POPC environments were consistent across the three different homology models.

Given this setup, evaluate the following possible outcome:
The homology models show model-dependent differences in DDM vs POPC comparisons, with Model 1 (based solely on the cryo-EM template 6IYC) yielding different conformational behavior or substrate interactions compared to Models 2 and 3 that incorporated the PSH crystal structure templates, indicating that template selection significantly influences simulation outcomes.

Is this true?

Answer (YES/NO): YES